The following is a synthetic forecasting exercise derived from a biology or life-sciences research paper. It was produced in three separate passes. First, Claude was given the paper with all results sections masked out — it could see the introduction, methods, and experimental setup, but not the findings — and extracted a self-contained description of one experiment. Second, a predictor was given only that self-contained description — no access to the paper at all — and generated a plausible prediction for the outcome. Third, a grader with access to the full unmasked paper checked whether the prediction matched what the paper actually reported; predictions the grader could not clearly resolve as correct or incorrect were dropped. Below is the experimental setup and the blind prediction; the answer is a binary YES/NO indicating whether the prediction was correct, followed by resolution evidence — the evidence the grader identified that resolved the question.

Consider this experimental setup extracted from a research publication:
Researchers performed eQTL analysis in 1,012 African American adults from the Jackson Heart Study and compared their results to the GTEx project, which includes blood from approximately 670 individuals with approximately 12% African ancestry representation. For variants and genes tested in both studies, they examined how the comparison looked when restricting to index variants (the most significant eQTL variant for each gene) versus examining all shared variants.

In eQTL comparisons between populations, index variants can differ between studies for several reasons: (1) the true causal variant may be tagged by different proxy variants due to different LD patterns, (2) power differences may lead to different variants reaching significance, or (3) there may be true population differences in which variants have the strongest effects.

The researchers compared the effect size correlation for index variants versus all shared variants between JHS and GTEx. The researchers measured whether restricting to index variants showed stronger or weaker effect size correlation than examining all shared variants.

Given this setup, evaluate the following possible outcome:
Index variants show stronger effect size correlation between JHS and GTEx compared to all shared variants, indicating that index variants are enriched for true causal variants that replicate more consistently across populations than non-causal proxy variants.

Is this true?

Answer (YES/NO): NO